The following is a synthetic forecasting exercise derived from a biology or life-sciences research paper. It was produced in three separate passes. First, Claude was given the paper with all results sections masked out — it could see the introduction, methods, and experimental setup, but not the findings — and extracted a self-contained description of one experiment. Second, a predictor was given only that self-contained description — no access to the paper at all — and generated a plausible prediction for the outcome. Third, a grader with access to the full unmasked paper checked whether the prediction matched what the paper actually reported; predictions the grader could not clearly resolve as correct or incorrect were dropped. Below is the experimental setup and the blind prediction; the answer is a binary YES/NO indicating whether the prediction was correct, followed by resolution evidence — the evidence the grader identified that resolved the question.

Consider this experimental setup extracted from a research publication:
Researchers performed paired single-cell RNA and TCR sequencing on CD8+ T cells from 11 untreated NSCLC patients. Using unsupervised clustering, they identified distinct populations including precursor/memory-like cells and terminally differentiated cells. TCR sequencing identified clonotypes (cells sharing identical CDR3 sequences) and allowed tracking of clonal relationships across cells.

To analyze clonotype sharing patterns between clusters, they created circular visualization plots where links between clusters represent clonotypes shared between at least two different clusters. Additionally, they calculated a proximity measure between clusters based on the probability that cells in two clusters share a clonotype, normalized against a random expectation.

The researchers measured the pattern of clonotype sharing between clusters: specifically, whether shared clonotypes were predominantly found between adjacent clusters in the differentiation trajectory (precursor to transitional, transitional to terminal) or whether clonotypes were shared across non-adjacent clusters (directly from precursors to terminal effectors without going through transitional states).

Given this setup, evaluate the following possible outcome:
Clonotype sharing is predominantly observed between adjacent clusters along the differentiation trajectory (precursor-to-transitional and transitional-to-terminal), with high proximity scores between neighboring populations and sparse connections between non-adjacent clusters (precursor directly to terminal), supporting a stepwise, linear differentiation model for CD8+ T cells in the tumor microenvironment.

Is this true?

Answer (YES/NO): YES